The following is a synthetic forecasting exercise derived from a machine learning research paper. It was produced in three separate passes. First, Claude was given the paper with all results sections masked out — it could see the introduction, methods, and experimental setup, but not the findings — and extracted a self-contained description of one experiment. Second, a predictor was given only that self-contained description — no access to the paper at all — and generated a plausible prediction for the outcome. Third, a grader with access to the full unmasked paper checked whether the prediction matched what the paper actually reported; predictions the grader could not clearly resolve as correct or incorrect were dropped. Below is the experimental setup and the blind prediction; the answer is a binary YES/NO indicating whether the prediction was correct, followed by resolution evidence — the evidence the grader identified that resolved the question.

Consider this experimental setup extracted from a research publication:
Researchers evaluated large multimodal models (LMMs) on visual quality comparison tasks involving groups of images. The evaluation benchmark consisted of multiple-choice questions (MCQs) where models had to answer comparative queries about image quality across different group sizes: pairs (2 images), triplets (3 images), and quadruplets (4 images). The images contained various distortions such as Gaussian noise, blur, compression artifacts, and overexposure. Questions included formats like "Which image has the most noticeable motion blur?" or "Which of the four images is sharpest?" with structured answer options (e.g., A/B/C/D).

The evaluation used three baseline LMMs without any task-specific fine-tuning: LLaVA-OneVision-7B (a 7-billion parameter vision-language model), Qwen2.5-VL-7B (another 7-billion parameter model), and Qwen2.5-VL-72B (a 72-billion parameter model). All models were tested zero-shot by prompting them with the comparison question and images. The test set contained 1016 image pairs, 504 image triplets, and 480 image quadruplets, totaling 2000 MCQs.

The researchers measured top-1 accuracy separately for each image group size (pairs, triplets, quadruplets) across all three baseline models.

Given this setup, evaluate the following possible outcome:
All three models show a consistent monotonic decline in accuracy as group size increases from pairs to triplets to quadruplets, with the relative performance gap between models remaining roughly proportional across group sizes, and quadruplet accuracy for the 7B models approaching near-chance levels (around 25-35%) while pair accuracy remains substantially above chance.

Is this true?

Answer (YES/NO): NO